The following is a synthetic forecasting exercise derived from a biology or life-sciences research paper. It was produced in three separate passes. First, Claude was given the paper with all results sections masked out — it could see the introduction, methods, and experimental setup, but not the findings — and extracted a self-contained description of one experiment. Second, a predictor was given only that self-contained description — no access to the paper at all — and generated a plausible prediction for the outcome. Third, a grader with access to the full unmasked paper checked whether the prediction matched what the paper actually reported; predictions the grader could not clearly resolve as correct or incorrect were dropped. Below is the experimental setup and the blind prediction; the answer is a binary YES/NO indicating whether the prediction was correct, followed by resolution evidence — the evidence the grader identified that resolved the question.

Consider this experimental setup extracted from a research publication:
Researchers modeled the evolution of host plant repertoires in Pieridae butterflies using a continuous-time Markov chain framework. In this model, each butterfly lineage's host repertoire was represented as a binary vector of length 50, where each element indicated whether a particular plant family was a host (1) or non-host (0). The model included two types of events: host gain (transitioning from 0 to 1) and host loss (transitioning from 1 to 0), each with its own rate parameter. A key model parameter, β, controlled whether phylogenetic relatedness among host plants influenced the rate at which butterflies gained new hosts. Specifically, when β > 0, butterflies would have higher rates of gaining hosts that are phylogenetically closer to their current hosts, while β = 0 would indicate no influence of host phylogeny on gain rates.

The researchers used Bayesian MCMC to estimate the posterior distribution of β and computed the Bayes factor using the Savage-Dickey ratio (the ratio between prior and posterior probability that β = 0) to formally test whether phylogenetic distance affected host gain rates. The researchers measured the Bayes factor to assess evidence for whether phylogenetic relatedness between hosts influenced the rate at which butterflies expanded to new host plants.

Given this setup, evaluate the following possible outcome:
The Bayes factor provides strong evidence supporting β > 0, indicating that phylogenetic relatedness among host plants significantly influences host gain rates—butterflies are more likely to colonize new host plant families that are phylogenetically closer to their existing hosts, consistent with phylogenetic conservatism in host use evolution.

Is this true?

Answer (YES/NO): YES